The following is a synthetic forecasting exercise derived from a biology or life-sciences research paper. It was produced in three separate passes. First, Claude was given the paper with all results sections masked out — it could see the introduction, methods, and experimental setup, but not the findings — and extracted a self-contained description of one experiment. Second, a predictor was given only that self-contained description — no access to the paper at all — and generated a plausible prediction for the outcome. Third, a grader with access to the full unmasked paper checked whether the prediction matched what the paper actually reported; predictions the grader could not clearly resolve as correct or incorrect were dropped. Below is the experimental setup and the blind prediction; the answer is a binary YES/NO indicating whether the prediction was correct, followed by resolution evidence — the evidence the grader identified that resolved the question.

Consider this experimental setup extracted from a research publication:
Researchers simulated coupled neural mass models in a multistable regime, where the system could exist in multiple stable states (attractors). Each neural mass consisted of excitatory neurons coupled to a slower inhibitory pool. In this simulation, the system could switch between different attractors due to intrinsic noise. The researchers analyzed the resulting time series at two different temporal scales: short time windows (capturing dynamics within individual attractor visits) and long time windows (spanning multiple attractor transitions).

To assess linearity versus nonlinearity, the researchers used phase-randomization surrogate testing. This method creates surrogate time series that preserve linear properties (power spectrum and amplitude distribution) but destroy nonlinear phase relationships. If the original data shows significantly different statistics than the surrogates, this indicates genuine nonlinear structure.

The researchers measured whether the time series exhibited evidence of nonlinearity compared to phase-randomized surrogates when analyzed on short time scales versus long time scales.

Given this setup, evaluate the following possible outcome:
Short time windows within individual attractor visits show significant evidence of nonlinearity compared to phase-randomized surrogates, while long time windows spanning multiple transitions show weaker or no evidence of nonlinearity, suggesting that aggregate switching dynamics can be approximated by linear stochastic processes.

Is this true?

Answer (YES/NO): NO